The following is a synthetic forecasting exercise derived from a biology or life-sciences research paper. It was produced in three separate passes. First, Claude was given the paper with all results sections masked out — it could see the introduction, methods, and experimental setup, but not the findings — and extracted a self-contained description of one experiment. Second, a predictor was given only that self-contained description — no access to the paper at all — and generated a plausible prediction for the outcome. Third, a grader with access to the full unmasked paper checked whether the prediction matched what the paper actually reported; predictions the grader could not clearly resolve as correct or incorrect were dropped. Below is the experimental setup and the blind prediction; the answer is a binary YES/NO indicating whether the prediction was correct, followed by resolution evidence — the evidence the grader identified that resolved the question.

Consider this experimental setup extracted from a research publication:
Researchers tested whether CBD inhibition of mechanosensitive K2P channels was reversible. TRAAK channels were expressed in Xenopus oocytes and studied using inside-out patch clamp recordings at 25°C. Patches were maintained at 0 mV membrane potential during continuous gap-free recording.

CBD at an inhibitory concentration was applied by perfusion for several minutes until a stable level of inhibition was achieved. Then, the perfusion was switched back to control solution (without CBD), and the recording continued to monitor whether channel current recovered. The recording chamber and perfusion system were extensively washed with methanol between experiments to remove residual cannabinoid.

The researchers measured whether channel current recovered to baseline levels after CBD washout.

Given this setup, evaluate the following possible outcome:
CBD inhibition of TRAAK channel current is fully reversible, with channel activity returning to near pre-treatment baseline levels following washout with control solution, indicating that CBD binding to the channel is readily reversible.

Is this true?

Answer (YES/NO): YES